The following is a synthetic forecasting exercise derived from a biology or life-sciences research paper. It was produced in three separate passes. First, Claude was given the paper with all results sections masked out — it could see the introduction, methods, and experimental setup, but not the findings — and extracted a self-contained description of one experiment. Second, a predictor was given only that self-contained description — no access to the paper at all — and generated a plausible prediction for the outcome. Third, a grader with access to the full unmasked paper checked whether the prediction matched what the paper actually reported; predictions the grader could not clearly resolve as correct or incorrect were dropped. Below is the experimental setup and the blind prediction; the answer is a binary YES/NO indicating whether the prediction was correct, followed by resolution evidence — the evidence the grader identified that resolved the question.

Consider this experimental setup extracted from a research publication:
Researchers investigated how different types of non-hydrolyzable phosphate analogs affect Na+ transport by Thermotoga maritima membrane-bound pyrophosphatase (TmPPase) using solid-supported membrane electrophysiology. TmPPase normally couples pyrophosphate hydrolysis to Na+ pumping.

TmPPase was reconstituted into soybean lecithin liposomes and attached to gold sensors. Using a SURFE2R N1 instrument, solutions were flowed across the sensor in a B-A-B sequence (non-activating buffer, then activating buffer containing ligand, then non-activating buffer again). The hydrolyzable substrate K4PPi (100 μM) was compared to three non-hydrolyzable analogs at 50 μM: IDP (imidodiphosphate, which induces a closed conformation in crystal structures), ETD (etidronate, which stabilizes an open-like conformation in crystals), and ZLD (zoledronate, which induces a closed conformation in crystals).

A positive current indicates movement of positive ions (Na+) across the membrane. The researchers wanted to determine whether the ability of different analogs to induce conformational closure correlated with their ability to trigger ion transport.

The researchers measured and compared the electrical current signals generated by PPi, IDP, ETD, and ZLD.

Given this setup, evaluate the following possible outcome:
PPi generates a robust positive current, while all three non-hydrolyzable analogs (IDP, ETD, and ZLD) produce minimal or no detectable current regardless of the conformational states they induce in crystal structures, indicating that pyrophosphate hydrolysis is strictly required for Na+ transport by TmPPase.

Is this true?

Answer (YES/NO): NO